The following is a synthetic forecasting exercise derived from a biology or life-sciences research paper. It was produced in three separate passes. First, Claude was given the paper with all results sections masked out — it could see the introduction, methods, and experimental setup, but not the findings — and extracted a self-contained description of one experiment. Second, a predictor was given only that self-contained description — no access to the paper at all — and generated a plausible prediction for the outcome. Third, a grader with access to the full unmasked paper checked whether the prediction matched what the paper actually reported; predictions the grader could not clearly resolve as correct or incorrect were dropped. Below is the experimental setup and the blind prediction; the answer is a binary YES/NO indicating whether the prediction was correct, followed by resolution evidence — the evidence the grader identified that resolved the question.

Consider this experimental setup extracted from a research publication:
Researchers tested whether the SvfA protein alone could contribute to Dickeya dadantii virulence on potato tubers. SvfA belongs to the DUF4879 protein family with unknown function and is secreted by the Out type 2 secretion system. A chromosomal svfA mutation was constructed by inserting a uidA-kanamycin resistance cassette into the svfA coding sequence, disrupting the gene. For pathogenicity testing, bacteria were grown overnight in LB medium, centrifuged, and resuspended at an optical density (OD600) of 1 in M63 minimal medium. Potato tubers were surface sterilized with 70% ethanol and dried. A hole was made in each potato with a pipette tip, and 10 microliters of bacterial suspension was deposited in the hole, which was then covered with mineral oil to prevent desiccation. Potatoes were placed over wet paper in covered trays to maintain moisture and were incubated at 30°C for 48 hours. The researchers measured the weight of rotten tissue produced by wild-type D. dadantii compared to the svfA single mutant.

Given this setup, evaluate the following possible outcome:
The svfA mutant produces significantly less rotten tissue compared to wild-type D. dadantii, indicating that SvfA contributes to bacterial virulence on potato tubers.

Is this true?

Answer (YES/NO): YES